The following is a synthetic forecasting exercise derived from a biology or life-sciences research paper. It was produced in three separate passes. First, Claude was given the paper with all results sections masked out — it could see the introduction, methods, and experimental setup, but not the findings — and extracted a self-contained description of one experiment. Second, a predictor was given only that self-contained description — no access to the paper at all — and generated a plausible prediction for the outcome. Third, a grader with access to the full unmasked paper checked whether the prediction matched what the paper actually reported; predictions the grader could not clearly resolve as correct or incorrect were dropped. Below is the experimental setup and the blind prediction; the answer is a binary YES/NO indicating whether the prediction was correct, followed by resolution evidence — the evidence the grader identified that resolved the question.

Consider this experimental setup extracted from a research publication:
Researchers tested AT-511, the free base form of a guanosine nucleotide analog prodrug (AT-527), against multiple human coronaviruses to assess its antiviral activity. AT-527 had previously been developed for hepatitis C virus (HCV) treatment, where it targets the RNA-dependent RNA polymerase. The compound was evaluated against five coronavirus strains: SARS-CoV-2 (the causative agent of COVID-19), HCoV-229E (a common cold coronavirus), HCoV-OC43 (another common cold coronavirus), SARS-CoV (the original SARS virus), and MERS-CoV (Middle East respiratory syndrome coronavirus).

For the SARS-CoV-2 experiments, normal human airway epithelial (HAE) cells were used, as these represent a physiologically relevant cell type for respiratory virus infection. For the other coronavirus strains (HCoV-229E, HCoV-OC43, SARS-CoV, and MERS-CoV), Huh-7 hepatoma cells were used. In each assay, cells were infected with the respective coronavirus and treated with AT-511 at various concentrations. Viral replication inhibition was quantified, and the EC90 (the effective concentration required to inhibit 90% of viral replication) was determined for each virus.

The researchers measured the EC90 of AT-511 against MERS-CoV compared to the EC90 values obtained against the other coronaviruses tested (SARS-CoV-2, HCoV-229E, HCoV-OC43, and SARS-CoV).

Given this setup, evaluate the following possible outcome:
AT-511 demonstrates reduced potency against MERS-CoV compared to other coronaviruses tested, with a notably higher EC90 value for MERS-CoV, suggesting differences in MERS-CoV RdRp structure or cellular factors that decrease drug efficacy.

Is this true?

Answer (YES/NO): YES